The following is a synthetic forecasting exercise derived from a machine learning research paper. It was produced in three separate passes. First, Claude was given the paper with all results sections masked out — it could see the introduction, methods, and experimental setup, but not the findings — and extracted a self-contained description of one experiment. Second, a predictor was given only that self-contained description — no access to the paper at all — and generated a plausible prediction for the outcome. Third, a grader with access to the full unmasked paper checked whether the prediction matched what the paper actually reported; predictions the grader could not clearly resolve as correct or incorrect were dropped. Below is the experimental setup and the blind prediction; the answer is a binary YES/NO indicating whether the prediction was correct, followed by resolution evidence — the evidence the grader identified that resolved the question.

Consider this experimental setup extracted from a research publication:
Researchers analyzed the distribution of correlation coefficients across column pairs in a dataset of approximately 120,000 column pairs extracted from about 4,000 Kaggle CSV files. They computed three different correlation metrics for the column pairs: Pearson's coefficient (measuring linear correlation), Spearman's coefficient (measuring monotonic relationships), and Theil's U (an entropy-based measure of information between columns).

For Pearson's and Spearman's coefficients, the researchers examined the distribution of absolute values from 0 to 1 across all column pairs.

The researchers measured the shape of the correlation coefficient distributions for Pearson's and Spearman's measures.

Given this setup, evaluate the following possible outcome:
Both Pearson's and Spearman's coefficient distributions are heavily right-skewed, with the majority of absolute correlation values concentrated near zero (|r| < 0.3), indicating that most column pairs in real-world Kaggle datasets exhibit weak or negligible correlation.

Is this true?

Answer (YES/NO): NO